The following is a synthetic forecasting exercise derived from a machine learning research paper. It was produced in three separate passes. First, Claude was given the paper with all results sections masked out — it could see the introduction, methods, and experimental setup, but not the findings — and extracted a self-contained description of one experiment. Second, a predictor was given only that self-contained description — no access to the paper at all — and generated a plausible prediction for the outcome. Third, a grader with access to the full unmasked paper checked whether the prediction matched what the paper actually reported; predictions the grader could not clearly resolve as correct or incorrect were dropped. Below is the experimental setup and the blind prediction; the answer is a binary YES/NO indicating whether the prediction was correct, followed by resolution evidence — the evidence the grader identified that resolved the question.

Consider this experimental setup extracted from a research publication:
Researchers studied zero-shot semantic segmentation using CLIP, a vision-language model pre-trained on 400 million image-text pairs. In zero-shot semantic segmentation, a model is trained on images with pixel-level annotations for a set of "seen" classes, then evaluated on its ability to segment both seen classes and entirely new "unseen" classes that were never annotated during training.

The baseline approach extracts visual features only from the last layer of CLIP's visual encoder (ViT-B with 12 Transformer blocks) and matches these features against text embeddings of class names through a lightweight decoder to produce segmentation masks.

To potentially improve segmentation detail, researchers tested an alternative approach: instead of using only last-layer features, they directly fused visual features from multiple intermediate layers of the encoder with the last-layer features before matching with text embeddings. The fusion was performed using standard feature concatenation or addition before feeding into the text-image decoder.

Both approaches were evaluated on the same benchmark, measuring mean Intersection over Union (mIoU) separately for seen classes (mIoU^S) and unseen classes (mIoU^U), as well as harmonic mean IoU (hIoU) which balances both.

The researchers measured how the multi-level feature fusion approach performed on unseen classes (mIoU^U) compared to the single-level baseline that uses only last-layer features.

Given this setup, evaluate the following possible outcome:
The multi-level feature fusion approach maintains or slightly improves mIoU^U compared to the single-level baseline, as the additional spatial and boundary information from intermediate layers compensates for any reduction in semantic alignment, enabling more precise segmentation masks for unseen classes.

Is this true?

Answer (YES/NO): NO